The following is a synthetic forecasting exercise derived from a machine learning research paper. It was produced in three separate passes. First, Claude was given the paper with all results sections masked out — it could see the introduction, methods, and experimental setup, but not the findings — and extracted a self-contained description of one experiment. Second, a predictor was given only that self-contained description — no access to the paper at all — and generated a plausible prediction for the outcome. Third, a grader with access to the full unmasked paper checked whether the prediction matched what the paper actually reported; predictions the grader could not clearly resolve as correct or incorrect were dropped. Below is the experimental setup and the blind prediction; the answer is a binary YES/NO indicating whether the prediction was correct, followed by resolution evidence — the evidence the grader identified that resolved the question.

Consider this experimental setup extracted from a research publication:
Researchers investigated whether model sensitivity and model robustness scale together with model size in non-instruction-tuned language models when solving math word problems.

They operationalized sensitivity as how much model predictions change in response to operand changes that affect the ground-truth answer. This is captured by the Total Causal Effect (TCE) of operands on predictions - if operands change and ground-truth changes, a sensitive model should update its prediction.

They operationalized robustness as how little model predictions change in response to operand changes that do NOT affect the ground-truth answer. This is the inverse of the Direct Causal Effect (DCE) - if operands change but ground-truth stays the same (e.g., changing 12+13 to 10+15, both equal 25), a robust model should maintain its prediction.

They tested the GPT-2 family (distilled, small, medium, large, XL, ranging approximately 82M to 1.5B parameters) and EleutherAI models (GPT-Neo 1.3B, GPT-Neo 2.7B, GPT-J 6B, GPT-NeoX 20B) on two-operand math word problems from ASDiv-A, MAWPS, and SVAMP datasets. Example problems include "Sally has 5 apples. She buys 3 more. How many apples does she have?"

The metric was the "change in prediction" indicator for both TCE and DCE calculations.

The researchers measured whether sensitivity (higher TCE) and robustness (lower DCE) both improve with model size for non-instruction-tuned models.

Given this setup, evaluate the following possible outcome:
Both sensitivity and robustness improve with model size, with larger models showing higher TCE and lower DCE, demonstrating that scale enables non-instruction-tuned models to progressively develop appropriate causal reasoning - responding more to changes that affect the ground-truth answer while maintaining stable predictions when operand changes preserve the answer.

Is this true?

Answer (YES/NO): NO